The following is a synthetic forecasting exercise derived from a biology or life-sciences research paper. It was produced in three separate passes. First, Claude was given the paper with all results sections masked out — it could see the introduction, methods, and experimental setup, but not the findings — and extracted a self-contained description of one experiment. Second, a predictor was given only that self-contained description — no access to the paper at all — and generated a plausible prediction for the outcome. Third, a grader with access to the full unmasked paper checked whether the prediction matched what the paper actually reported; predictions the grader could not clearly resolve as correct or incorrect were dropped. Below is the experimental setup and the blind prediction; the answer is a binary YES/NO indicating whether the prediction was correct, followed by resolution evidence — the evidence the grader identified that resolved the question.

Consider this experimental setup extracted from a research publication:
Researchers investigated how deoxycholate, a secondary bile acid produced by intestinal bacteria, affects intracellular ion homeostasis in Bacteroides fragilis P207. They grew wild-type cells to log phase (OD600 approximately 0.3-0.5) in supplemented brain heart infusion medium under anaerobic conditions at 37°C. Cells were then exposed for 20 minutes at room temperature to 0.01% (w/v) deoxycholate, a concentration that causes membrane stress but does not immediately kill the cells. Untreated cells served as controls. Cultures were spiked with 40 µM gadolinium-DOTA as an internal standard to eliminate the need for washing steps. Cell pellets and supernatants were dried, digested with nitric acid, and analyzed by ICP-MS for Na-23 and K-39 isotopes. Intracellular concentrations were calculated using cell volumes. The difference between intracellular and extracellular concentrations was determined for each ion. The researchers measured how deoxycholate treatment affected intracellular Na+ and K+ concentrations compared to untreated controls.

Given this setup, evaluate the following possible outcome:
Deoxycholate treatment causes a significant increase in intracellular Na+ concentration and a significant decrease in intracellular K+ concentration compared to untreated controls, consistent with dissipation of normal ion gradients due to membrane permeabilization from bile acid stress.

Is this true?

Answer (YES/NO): YES